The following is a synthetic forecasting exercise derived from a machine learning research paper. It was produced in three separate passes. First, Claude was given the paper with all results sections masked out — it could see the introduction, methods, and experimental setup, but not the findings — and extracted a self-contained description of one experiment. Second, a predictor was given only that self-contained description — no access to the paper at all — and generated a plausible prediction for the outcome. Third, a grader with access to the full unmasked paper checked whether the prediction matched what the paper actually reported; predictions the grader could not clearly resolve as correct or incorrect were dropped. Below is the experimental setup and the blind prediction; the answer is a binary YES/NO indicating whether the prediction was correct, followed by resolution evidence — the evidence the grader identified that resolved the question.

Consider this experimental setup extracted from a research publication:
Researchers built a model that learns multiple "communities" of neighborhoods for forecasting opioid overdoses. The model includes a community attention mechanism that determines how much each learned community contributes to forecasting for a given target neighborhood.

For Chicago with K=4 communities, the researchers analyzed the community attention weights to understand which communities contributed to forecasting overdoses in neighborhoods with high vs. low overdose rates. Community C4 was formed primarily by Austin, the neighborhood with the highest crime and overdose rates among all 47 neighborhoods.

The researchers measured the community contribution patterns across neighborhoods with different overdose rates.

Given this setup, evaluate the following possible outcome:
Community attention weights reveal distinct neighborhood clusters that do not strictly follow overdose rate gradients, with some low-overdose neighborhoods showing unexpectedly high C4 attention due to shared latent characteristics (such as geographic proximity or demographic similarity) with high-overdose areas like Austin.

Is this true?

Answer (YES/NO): NO